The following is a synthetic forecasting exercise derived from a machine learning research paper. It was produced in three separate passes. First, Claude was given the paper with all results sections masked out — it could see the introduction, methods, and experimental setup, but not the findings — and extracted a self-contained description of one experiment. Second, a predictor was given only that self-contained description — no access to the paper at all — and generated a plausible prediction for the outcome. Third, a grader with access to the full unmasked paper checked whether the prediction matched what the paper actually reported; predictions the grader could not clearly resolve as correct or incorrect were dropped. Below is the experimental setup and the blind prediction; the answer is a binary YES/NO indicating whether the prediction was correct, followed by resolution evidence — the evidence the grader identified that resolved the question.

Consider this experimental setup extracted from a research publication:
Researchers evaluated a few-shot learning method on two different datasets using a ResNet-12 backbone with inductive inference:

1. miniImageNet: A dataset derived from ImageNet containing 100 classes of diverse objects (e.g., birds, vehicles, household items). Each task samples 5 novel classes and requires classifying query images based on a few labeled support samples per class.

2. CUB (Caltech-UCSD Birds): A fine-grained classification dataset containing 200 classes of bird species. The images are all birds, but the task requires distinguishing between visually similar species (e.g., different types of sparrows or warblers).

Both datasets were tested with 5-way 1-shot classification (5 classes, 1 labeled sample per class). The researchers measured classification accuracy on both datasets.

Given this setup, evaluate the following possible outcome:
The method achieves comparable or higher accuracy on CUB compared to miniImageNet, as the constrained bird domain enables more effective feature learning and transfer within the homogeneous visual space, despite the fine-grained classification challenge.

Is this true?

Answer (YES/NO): YES